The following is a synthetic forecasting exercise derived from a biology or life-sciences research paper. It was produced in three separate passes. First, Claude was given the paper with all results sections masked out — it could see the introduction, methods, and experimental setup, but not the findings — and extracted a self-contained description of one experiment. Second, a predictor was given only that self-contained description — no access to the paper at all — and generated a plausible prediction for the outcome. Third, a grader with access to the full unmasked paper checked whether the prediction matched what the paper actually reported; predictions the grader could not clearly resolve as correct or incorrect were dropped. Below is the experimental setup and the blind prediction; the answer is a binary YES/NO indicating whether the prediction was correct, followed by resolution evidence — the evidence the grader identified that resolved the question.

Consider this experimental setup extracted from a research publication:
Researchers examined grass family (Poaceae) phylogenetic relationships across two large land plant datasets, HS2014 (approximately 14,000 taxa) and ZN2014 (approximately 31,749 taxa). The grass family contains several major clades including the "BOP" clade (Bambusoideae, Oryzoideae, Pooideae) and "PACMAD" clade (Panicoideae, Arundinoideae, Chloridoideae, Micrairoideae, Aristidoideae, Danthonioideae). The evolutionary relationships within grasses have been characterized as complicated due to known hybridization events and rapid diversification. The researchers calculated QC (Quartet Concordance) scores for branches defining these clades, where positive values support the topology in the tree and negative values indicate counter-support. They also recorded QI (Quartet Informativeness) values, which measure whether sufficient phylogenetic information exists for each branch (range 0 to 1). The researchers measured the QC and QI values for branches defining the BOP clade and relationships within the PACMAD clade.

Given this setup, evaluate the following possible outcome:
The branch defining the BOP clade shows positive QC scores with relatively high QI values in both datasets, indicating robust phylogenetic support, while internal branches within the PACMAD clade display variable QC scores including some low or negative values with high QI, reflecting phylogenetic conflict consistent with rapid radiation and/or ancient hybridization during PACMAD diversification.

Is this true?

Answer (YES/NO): NO